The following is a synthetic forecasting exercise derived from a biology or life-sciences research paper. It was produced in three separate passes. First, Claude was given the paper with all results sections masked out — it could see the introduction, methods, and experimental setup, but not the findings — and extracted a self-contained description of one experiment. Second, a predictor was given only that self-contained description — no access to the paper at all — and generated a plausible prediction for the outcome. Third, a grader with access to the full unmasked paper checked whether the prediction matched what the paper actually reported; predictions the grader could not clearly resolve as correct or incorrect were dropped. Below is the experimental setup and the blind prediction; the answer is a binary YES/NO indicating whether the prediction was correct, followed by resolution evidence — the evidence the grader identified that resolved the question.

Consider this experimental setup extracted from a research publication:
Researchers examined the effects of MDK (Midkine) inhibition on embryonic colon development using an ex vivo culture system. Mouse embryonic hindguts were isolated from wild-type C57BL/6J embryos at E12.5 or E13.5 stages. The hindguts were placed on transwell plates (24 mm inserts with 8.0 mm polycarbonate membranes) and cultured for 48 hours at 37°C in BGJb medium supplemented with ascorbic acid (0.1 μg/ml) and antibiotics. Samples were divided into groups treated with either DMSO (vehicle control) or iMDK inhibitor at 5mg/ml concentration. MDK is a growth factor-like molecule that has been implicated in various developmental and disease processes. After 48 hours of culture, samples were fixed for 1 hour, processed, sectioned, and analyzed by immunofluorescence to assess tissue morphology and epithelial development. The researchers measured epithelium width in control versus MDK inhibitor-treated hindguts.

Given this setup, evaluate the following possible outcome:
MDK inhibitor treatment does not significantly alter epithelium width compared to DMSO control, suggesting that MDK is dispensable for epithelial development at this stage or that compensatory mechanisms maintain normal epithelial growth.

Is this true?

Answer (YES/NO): NO